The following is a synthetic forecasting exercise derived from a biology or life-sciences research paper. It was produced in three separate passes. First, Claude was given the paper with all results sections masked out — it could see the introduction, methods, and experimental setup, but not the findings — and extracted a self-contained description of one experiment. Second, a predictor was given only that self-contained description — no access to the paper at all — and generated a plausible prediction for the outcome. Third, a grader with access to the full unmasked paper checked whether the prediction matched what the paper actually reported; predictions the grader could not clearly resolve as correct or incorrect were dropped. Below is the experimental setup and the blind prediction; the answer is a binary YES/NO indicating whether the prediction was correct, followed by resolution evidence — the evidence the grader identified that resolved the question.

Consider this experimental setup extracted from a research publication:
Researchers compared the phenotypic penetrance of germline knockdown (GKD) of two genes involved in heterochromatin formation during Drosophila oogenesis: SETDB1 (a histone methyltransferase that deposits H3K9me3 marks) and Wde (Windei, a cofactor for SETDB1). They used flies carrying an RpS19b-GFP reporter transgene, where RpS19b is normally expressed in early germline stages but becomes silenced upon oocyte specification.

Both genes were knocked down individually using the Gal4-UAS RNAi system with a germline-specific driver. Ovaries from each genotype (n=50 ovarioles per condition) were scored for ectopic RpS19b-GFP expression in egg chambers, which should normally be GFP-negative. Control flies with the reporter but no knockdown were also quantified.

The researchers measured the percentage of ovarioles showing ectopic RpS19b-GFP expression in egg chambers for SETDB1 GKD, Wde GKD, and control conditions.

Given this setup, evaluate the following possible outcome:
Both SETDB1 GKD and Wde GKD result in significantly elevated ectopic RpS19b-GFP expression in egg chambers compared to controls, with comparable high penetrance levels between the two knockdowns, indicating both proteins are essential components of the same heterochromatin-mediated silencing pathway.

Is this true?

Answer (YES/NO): YES